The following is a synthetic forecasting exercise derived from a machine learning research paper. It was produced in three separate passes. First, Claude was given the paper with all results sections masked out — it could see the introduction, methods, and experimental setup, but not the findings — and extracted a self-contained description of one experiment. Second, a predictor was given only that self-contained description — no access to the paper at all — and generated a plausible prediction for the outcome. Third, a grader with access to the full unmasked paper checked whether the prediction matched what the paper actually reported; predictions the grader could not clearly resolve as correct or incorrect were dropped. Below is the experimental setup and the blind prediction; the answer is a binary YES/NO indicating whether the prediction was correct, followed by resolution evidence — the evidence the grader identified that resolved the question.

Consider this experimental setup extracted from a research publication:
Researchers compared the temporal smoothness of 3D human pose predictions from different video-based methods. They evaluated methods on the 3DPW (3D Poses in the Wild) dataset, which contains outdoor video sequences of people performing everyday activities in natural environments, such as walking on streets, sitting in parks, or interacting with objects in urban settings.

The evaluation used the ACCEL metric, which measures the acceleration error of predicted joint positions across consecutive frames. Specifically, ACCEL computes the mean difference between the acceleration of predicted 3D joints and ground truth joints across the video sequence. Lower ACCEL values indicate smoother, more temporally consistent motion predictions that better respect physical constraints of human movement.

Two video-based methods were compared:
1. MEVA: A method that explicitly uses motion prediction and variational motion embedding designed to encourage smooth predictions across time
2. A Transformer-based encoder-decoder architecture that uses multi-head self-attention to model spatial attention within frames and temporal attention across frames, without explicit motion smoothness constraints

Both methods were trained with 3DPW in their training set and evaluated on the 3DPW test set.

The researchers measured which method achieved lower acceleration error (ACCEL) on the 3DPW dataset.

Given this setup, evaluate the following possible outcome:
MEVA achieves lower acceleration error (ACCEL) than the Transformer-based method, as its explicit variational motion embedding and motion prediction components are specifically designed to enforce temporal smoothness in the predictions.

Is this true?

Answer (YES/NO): YES